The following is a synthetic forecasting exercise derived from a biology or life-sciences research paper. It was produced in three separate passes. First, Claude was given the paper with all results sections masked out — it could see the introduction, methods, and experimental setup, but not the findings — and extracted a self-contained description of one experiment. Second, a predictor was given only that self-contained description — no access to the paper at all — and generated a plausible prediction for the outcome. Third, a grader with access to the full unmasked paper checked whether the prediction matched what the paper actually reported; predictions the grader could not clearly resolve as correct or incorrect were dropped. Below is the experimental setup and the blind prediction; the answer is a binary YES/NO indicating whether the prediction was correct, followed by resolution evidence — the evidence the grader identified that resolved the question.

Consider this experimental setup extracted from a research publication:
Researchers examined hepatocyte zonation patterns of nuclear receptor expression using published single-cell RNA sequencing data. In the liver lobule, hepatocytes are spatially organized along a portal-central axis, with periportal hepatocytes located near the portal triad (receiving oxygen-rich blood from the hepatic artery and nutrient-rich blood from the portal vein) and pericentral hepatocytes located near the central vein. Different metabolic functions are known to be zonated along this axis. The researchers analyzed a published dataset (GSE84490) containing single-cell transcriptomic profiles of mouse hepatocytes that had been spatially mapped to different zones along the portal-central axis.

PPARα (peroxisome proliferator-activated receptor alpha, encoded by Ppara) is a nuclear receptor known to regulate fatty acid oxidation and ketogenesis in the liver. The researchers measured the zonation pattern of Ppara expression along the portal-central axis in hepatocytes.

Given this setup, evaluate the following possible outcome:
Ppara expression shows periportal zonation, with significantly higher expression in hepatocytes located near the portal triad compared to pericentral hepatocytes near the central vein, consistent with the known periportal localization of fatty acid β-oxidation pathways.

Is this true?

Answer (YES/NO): NO